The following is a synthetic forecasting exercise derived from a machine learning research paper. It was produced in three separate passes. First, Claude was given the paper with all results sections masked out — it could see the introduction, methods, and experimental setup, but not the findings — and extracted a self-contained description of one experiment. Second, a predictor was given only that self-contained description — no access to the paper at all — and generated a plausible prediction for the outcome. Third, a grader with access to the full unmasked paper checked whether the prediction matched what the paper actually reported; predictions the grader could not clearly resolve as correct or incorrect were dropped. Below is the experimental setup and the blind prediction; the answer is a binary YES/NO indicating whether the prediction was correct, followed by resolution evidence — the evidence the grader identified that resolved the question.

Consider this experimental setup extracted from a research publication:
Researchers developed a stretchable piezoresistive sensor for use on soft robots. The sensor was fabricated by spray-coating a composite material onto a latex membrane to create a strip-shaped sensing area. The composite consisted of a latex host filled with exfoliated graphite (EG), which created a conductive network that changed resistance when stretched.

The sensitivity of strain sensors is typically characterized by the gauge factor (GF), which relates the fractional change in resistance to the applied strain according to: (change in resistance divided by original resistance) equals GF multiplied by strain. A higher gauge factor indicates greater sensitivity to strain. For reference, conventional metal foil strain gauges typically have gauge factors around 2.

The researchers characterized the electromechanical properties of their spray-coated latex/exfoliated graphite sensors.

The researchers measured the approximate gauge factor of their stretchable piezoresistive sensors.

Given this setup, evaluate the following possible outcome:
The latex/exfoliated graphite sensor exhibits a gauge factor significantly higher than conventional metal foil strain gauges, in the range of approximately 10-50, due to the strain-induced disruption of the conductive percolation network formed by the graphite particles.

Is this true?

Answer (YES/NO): YES